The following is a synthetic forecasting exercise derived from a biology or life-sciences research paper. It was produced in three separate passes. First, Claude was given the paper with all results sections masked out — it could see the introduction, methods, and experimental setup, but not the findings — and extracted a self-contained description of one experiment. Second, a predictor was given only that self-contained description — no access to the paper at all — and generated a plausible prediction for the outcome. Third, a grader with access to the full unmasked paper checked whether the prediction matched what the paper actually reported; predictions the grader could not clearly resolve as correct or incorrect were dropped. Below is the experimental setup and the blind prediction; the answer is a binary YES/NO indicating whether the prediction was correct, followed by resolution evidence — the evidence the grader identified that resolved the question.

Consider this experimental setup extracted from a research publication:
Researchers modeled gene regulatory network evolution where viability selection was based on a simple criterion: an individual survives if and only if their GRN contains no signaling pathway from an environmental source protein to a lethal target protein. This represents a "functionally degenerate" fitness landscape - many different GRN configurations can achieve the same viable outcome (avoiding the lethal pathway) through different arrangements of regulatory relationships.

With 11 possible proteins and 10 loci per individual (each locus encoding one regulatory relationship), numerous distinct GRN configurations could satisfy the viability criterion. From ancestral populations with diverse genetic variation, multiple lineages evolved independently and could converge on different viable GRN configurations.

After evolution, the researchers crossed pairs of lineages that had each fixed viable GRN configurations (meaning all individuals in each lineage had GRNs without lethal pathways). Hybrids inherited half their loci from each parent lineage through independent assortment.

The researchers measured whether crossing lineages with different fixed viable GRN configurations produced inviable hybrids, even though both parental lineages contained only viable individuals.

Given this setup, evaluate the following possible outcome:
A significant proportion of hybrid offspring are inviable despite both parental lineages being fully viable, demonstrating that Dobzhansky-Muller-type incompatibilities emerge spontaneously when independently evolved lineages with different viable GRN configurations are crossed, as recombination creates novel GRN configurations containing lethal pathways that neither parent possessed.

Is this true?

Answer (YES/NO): YES